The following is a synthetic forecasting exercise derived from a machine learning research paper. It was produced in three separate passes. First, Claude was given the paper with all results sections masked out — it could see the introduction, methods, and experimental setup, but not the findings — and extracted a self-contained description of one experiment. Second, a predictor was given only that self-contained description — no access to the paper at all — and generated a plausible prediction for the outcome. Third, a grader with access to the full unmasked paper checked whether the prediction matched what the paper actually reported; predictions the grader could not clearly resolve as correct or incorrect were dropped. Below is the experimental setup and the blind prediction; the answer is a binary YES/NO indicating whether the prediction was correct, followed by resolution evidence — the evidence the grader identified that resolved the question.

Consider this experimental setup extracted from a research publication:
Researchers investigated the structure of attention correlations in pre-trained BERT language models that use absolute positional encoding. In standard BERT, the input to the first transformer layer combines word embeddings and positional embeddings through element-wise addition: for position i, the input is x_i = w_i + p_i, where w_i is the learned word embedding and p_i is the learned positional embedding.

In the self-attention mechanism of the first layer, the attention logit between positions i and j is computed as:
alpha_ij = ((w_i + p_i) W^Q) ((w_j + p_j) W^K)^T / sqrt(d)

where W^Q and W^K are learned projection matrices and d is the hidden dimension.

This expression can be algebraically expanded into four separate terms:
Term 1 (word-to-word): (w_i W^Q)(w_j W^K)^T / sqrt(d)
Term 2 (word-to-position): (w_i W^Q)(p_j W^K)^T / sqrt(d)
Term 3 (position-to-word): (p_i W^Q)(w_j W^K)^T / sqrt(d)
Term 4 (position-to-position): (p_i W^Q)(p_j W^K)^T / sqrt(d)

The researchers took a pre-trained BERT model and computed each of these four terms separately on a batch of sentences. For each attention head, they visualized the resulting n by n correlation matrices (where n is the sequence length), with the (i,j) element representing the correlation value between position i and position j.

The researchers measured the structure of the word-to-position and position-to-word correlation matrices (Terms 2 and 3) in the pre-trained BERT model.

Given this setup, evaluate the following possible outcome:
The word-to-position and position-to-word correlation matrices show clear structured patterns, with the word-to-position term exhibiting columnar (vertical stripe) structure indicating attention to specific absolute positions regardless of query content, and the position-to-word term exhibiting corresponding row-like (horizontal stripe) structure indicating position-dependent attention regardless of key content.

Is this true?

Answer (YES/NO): NO